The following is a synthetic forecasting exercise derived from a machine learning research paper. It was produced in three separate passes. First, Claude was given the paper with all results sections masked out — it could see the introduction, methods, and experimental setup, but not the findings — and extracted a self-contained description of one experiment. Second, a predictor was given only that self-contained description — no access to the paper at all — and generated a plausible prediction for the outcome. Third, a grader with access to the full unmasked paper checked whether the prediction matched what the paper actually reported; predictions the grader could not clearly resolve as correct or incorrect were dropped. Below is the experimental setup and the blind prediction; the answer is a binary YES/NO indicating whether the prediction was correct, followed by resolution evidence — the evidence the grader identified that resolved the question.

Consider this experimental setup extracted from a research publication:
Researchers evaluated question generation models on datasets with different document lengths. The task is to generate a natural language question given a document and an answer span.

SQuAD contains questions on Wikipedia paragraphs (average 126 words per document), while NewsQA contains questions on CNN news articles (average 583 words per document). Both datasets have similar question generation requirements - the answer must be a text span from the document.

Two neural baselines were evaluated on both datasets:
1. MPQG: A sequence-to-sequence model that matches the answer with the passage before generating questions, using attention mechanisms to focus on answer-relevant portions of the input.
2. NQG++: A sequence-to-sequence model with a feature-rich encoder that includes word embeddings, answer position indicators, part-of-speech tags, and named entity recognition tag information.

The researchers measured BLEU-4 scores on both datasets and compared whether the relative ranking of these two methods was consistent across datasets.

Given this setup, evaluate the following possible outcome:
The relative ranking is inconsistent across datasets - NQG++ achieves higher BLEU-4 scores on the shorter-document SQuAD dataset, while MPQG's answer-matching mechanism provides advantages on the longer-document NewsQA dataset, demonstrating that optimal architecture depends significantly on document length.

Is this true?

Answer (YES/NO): NO